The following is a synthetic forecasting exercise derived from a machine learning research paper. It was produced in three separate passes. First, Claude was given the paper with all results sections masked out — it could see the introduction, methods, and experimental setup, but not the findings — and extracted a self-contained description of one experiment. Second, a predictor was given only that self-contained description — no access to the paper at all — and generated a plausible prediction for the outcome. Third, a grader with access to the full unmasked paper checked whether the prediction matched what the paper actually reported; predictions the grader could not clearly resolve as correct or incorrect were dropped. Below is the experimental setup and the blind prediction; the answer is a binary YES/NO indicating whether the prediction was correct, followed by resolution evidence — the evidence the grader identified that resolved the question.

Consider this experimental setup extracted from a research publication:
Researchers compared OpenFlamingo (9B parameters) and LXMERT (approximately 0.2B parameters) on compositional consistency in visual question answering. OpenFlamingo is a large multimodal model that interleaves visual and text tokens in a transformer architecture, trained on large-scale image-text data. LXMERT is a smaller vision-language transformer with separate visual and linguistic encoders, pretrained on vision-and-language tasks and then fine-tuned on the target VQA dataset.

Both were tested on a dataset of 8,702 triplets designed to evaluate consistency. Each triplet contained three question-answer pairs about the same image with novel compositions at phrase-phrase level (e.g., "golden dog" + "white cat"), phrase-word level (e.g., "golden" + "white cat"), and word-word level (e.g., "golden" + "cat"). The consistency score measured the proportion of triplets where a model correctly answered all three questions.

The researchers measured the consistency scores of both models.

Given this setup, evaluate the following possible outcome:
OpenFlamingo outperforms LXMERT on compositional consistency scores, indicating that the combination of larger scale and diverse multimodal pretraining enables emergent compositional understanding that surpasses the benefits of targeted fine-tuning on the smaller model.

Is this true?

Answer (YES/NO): NO